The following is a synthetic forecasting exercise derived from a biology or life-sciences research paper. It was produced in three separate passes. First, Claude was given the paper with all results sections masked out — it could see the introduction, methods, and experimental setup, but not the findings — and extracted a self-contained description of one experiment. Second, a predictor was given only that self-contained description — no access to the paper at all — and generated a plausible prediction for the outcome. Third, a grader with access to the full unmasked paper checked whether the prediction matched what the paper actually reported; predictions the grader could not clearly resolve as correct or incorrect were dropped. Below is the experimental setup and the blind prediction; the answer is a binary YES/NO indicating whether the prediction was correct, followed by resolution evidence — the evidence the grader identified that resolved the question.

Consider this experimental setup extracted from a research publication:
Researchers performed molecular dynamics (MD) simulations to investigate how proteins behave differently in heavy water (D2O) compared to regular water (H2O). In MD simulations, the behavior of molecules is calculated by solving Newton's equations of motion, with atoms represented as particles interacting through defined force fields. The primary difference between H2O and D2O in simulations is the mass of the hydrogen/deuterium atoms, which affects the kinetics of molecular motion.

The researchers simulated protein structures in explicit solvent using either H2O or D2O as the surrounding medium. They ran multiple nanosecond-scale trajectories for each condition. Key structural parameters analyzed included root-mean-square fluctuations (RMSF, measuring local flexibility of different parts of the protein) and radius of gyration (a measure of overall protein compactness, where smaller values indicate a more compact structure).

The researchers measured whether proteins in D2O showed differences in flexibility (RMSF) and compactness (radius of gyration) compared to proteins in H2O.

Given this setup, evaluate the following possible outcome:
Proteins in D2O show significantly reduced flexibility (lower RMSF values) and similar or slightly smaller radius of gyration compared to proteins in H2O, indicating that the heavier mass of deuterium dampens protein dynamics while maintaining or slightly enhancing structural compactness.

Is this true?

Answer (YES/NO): YES